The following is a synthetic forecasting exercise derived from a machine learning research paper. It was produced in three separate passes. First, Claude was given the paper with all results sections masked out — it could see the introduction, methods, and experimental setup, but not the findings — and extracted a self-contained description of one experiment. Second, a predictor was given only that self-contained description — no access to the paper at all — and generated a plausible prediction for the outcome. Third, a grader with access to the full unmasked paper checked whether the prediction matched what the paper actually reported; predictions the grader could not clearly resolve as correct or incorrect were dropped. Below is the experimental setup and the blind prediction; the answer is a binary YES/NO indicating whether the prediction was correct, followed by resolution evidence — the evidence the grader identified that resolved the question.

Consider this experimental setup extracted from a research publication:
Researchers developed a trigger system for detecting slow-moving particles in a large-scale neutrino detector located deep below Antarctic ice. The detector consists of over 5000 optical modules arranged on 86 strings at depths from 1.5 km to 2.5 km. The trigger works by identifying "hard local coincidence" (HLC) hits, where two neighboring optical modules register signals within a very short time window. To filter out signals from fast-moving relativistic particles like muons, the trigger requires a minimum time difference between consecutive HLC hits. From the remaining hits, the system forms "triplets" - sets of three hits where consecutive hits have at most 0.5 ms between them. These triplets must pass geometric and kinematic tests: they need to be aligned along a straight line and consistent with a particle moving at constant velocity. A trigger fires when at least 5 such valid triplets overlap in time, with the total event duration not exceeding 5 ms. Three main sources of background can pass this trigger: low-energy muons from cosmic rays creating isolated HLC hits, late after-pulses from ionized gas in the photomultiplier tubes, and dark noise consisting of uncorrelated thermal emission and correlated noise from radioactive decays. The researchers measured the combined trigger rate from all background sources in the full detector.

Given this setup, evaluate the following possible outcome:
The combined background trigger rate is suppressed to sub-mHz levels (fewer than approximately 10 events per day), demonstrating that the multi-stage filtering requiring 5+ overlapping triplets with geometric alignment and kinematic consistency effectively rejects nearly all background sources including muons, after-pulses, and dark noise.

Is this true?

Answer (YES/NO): NO